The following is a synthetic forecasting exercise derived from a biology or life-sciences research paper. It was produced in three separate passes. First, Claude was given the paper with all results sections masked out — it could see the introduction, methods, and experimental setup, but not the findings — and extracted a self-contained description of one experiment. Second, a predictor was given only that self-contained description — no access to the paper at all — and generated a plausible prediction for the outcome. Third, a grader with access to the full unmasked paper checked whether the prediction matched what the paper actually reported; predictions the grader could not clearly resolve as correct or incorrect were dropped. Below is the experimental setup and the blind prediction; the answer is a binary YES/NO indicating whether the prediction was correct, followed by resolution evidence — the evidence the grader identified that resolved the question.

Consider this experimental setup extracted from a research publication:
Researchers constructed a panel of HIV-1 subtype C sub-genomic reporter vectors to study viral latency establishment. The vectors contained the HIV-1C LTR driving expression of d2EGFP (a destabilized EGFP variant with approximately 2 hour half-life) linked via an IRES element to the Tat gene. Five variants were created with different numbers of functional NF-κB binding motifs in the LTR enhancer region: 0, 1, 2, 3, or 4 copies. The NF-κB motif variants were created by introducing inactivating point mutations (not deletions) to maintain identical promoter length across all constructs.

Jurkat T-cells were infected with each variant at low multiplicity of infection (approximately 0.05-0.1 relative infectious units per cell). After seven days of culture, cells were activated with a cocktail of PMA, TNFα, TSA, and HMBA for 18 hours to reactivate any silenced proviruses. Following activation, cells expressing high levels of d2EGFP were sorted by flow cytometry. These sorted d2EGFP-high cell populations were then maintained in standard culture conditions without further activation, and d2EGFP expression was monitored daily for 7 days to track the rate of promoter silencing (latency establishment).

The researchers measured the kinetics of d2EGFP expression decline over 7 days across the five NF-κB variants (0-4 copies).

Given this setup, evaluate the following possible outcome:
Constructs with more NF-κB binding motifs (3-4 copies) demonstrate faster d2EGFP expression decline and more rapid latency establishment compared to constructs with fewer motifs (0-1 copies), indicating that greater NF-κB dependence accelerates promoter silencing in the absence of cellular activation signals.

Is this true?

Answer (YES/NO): YES